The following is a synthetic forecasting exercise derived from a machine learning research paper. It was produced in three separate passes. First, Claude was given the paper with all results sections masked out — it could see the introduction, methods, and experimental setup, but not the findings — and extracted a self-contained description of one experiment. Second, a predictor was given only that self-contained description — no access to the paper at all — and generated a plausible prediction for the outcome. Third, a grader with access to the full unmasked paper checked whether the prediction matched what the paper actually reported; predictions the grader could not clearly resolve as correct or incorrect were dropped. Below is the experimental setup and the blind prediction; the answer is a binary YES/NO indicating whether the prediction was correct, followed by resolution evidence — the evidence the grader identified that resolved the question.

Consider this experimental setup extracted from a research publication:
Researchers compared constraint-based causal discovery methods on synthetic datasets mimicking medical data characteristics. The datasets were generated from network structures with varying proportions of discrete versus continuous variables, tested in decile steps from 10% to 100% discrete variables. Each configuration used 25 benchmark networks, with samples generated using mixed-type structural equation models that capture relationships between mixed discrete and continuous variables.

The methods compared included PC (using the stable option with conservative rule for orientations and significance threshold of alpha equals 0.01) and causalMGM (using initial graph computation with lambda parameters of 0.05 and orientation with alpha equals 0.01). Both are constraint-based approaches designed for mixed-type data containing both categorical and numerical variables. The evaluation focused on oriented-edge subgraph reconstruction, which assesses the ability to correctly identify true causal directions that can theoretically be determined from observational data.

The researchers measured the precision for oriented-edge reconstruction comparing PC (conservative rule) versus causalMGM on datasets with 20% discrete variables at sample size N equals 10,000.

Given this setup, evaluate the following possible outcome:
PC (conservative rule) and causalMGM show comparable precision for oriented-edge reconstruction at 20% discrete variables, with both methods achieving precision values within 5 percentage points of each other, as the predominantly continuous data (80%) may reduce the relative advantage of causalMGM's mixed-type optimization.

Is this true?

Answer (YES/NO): NO